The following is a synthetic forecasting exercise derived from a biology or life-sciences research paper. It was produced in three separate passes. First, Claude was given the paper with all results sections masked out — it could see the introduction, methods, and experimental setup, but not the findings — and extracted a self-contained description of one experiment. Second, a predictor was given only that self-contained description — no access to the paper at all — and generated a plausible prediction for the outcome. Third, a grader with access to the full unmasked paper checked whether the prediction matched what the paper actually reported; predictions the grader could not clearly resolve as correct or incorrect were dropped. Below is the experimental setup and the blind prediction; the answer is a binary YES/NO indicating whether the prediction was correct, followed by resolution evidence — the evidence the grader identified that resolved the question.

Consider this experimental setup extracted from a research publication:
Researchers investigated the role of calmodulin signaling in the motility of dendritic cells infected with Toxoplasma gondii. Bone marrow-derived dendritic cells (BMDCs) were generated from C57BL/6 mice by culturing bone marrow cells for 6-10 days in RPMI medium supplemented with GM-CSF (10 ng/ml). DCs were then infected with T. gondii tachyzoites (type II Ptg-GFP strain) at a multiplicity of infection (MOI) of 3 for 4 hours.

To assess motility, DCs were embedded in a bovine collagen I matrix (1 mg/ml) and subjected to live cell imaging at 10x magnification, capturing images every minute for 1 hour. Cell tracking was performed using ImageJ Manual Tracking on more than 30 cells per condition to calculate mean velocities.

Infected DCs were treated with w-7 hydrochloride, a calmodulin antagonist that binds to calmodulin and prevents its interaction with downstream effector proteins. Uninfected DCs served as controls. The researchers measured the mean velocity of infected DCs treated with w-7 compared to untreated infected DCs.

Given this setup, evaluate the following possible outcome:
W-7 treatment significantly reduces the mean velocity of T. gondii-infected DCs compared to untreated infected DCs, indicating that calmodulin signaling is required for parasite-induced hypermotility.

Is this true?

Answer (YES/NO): YES